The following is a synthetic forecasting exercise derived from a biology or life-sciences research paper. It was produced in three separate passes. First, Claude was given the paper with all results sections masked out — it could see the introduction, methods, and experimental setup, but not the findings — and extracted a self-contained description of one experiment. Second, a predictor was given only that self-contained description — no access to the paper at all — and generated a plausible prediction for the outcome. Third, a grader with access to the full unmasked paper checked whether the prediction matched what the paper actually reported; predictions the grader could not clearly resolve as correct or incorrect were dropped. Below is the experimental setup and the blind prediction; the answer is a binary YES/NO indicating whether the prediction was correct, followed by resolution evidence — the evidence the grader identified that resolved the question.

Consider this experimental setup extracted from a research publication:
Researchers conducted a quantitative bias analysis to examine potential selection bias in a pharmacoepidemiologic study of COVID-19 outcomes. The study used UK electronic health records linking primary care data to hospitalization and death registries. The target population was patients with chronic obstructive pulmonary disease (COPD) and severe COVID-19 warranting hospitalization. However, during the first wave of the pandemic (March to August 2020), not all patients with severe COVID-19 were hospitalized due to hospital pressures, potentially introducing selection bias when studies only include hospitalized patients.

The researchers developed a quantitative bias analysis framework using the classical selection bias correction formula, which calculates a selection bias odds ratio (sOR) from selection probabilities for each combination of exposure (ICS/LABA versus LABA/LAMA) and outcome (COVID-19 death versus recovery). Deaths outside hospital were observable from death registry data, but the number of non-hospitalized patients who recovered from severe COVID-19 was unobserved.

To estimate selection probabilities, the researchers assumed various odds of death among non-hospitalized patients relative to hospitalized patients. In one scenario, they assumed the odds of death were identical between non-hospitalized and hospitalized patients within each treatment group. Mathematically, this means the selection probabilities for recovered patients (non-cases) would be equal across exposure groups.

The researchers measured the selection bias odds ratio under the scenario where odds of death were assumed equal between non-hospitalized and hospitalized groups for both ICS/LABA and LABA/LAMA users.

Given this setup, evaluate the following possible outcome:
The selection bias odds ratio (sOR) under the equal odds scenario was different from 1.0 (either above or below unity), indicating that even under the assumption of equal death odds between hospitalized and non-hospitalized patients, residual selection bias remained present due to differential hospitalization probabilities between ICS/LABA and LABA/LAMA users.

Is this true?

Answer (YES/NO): NO